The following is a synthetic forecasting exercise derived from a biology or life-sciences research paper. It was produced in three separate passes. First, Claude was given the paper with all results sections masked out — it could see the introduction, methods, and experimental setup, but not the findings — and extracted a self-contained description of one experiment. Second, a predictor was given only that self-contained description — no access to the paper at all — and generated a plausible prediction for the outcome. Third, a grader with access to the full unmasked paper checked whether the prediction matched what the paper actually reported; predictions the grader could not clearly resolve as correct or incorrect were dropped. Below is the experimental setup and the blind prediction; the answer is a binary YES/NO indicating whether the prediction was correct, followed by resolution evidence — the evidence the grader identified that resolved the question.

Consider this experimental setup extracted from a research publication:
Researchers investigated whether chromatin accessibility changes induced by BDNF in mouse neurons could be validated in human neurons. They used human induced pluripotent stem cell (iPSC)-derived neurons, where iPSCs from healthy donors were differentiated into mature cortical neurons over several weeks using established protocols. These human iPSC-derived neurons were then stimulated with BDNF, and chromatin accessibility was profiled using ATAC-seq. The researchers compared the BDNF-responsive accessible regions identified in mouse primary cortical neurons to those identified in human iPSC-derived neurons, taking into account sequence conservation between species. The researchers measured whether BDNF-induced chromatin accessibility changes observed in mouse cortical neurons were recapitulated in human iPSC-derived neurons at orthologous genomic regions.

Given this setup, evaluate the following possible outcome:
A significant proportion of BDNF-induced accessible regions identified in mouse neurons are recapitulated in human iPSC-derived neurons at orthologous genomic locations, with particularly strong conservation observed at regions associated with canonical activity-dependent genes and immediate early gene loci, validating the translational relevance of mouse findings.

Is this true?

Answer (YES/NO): NO